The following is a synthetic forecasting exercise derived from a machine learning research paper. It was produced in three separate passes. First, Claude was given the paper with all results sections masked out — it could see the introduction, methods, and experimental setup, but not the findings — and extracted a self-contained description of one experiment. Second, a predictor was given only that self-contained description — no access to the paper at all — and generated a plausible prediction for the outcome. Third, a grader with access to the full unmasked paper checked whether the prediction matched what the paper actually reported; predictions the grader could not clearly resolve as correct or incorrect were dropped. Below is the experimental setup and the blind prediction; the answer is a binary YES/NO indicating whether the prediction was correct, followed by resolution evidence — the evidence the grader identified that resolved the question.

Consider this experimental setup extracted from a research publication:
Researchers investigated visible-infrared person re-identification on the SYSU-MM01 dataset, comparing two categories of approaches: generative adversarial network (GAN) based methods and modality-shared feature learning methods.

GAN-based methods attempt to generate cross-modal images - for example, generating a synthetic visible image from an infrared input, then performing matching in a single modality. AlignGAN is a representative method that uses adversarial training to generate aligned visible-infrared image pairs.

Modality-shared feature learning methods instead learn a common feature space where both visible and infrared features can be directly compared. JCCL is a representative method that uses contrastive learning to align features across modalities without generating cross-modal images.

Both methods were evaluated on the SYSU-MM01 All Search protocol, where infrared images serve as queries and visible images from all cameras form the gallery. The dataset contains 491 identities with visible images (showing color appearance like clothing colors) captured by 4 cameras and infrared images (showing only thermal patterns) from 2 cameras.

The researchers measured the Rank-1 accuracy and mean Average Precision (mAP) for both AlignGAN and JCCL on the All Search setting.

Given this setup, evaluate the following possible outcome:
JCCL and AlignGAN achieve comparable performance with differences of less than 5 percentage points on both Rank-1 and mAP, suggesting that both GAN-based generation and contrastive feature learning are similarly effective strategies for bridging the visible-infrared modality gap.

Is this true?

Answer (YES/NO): NO